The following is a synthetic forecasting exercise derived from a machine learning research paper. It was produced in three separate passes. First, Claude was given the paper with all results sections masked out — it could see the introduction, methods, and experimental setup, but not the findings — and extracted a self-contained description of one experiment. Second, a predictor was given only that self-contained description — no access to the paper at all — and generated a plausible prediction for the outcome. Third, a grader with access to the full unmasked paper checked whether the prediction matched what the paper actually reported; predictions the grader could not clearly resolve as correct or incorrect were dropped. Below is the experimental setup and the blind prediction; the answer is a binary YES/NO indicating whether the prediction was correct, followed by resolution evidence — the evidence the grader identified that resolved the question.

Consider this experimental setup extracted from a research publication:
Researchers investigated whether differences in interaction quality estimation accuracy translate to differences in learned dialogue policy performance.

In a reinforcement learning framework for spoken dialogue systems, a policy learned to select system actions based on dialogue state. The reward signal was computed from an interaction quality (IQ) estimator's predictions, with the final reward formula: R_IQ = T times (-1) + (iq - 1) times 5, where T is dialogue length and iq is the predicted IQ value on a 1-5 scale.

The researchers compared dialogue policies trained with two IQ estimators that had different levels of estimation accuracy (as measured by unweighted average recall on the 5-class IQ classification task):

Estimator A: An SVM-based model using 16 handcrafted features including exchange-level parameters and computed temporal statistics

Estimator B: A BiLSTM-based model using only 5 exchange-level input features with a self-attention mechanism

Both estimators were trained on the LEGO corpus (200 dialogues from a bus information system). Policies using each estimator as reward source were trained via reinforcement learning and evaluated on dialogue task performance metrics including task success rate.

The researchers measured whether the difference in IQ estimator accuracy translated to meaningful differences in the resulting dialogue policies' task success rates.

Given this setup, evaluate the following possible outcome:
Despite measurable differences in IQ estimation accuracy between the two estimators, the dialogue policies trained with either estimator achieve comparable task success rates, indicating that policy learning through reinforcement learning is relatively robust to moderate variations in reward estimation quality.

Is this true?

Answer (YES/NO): YES